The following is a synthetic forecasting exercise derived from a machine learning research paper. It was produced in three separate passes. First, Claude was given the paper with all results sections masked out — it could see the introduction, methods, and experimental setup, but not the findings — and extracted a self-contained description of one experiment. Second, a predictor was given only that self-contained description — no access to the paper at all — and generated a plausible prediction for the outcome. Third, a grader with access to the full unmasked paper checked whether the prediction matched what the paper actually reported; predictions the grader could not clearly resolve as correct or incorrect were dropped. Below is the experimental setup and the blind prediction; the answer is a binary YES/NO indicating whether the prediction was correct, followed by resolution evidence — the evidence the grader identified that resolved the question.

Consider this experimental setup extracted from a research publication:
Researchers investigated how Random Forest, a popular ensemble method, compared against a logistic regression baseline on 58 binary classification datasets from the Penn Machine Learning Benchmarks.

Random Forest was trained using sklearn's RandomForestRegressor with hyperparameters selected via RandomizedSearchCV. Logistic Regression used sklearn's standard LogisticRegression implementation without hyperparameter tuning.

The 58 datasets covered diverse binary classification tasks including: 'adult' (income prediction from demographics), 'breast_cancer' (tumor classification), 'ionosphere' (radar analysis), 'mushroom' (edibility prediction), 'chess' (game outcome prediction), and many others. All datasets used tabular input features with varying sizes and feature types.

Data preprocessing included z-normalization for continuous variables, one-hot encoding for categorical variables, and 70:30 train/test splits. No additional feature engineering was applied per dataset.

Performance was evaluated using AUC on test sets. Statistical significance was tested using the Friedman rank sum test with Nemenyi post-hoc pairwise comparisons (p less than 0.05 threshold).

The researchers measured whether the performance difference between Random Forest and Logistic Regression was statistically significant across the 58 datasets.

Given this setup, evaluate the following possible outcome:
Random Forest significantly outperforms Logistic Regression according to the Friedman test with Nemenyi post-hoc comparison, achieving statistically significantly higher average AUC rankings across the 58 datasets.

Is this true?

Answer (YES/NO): NO